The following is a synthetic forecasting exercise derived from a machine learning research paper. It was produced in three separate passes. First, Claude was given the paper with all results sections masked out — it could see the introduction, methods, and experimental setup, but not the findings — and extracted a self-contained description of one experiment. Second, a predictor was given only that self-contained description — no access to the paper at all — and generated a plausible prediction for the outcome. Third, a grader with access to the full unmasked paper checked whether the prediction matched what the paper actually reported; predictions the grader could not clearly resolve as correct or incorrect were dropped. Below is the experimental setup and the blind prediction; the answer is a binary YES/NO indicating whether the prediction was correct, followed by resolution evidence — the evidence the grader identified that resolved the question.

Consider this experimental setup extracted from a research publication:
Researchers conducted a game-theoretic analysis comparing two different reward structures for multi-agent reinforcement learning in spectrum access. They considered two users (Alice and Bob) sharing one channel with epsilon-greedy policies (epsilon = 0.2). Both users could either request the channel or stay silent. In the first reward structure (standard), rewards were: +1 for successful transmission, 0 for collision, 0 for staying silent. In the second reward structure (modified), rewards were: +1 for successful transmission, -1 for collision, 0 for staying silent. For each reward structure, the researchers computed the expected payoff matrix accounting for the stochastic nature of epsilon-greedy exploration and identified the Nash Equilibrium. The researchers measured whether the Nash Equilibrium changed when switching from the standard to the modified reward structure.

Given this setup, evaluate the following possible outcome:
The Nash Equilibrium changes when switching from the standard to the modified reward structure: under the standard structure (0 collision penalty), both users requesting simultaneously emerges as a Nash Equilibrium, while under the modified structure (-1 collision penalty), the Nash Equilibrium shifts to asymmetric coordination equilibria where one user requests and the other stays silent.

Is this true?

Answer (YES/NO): YES